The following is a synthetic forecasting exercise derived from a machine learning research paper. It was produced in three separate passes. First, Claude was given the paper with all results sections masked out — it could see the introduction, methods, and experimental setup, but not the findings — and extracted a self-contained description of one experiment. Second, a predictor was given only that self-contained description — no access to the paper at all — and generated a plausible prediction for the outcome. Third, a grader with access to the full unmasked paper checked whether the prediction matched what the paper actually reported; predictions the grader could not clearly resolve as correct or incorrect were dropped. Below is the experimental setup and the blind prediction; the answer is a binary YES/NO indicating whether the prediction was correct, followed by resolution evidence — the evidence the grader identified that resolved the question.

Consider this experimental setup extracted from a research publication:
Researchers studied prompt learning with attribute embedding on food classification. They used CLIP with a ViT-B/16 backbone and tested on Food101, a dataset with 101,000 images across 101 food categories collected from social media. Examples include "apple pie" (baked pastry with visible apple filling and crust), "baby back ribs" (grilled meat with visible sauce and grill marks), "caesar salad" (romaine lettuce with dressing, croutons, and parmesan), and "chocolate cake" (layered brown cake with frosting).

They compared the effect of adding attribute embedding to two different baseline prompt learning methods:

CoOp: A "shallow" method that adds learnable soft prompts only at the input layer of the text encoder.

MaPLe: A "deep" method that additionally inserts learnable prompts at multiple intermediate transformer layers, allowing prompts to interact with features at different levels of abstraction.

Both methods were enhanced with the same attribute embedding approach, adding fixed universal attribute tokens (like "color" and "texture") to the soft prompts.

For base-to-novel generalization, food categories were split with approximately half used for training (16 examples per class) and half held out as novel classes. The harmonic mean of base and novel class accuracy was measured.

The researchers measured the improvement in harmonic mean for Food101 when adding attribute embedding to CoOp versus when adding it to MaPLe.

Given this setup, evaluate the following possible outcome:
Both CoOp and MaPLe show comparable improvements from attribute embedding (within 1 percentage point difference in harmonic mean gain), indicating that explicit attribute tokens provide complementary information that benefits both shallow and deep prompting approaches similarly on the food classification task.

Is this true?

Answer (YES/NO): NO